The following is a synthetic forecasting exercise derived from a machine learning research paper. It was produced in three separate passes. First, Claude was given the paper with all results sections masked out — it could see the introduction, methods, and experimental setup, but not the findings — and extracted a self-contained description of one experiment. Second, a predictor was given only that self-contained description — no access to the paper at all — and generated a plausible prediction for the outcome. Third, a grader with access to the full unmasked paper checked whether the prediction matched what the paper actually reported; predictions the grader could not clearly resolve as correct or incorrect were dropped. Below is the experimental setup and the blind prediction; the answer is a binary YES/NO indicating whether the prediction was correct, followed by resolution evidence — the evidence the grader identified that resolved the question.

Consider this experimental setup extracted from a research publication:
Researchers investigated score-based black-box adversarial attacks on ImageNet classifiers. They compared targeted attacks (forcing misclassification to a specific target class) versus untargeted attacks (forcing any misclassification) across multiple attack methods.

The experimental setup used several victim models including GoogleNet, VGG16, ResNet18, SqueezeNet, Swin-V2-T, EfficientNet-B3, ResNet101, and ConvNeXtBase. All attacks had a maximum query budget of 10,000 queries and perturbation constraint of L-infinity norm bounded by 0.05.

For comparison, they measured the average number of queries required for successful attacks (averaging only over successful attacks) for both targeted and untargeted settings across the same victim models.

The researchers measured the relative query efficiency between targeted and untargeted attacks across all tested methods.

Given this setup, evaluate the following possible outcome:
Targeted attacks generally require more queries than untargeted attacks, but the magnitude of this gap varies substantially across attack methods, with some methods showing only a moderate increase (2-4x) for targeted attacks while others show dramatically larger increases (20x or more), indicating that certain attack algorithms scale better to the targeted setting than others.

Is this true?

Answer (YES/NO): YES